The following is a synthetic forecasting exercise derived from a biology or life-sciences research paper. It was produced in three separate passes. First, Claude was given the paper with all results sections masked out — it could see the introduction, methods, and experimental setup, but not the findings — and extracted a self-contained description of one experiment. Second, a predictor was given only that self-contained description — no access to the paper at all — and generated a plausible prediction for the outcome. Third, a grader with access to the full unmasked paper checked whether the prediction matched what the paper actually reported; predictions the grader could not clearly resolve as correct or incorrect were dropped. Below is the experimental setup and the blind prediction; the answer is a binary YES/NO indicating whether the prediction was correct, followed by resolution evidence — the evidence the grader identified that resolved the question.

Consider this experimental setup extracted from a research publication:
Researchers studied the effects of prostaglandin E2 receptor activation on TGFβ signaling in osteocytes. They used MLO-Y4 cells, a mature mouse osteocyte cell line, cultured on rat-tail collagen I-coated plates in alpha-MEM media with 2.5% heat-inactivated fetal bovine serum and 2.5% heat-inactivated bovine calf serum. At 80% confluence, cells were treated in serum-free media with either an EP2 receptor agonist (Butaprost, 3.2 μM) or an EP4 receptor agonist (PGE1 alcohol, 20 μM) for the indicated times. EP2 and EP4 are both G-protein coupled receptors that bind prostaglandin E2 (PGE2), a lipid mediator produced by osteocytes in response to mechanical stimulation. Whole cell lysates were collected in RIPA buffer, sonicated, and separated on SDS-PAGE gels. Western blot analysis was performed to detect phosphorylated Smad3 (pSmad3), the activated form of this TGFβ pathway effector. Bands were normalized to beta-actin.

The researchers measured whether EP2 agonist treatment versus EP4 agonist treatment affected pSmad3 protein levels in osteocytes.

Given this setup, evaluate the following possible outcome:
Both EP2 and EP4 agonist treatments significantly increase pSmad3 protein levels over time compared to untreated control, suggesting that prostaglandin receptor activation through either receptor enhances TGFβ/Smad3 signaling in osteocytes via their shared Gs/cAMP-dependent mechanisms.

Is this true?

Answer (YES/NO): NO